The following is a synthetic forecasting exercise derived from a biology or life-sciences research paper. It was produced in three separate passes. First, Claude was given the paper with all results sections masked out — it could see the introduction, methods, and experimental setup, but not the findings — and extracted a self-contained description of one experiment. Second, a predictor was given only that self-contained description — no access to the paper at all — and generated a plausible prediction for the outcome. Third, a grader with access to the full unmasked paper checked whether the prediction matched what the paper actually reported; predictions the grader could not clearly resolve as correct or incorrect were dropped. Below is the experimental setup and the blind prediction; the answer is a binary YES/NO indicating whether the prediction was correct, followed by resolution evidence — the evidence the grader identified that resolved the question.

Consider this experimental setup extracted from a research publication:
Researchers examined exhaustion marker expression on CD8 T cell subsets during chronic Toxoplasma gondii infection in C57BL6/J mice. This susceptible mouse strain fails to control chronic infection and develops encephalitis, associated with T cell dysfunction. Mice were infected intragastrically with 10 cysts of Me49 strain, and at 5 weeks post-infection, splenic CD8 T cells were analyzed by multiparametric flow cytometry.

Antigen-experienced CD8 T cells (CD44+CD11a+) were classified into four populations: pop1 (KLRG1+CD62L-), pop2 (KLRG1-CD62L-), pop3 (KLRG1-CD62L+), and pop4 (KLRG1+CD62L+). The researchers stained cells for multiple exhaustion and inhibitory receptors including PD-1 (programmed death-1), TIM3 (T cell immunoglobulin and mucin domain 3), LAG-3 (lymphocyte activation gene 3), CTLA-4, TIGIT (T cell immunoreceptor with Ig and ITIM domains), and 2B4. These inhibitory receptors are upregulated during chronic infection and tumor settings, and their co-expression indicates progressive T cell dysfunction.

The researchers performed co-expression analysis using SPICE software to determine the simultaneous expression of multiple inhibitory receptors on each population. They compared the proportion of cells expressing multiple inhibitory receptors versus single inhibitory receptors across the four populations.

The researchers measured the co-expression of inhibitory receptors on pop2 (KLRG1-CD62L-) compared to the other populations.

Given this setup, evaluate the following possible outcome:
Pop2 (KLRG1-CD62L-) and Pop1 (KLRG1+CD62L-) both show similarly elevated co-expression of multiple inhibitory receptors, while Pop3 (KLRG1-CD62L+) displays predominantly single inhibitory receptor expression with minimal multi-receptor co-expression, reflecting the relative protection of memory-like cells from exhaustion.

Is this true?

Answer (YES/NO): NO